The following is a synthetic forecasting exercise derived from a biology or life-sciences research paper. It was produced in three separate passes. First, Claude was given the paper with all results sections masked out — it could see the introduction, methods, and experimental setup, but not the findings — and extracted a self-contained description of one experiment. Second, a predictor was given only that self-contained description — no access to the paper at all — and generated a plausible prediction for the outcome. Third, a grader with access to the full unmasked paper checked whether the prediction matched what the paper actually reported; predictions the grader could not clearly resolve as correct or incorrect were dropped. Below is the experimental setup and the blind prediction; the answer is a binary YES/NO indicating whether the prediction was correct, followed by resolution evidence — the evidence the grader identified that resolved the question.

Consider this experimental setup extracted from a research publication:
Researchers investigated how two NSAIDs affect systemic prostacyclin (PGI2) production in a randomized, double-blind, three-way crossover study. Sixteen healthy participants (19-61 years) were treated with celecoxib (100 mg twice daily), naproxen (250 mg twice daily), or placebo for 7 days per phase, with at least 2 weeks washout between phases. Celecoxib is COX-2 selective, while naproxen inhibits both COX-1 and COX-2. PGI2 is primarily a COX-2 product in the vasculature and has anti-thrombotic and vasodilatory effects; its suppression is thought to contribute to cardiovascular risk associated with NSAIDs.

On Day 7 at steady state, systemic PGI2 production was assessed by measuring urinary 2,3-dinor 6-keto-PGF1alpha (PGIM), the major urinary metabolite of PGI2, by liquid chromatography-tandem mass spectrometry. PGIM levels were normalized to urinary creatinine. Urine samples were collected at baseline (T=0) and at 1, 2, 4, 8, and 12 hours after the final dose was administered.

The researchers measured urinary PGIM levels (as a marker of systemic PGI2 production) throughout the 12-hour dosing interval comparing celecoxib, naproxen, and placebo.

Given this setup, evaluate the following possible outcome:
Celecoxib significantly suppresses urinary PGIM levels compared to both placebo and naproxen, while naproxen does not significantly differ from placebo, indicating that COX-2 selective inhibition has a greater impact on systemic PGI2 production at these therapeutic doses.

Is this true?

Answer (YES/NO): NO